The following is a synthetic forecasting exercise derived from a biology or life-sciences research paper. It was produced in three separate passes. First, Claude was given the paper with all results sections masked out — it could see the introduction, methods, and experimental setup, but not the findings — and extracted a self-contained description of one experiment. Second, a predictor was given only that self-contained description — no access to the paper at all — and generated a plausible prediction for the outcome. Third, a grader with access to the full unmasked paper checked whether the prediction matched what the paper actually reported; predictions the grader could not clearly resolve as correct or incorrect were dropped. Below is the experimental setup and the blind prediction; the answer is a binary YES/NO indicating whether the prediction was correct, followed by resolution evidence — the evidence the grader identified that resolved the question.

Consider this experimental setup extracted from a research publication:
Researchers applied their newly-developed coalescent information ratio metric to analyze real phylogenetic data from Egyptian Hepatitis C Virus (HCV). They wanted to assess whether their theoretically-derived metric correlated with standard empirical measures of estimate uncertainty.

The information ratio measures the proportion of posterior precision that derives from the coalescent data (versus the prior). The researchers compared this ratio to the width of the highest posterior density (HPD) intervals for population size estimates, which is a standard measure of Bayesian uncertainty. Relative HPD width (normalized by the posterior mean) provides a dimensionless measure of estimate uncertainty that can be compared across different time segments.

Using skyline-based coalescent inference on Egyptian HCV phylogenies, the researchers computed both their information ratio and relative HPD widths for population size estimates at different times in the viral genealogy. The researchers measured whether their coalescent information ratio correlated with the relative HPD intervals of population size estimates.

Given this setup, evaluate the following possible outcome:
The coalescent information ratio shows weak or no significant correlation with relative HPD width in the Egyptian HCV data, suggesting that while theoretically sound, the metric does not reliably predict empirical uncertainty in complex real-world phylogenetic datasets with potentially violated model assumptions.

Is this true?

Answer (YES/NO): NO